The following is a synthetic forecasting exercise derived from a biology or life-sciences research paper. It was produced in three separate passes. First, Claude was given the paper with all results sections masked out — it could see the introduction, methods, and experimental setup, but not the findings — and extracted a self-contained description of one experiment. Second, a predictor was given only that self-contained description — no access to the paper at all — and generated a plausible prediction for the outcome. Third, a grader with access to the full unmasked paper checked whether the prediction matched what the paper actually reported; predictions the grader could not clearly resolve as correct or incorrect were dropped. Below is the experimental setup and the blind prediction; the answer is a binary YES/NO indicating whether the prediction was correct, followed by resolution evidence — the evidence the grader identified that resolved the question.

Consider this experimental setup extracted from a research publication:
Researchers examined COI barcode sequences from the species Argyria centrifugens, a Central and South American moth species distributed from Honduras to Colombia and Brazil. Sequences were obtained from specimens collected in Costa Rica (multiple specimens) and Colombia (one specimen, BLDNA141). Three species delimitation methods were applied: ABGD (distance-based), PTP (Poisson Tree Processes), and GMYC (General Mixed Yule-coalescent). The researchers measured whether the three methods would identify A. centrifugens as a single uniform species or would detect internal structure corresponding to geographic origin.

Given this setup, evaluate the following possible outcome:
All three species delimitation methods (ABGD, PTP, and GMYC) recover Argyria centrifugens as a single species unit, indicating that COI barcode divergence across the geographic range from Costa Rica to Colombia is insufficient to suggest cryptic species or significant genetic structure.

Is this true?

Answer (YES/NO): NO